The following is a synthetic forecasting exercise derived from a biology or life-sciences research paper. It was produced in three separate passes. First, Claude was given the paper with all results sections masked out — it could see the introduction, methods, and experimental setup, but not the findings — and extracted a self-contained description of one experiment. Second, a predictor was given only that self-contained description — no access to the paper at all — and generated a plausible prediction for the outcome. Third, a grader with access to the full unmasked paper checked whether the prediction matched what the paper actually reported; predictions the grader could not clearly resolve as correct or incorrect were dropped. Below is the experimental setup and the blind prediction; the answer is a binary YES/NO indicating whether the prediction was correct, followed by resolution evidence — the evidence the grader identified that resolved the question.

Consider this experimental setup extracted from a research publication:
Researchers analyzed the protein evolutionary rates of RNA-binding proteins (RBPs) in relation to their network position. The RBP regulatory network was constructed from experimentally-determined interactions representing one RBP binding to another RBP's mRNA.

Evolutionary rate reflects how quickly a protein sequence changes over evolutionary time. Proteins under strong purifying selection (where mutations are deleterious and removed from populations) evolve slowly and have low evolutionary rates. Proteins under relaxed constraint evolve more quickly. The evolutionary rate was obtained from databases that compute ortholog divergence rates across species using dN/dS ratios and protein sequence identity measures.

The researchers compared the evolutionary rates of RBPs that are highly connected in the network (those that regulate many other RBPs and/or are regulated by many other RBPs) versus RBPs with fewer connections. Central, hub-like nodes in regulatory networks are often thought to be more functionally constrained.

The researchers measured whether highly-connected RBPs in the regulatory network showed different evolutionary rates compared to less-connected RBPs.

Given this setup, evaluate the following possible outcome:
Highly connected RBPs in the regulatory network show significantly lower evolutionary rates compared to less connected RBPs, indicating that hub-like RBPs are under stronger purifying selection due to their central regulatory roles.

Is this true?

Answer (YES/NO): YES